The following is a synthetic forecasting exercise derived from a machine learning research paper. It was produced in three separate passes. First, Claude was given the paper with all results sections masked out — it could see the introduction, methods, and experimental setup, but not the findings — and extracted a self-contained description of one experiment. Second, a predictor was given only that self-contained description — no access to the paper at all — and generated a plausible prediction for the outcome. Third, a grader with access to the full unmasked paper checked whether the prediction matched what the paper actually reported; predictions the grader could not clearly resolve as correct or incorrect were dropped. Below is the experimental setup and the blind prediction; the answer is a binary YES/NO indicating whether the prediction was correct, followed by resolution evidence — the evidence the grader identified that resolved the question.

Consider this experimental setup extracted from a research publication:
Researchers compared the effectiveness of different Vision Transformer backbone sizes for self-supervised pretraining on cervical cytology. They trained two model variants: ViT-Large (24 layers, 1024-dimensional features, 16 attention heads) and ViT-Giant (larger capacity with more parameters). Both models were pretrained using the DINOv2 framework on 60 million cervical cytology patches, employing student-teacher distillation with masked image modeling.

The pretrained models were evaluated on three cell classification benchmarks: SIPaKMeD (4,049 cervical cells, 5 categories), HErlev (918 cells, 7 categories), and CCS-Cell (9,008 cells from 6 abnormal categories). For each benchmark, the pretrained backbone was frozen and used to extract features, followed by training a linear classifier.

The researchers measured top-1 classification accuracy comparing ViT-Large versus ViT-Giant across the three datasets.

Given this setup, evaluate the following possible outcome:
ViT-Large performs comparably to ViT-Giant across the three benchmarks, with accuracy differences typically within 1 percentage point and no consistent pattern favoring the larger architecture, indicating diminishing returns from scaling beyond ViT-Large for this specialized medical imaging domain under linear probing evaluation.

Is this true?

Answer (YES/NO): YES